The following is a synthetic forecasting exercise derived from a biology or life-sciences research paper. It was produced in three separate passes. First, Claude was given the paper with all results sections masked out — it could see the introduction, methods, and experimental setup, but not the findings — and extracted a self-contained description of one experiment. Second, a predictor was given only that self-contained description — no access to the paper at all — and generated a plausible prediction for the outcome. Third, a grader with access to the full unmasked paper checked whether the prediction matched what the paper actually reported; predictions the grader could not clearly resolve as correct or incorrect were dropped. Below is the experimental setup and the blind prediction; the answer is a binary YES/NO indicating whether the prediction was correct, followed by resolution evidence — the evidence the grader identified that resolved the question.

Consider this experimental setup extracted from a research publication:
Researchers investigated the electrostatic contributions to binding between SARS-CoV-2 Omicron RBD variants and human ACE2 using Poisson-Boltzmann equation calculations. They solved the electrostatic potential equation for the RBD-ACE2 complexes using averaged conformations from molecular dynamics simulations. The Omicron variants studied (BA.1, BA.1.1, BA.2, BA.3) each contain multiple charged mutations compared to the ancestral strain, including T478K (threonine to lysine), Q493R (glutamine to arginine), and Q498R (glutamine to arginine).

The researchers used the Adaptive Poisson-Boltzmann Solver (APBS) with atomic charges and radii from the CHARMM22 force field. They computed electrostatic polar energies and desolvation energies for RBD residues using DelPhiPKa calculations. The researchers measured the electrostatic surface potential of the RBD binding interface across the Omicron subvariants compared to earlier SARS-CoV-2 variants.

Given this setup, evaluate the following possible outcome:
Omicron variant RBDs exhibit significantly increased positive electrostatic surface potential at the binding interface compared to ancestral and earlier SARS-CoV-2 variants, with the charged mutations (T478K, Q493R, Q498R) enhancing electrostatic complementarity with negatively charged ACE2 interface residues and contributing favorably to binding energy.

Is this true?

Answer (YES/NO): YES